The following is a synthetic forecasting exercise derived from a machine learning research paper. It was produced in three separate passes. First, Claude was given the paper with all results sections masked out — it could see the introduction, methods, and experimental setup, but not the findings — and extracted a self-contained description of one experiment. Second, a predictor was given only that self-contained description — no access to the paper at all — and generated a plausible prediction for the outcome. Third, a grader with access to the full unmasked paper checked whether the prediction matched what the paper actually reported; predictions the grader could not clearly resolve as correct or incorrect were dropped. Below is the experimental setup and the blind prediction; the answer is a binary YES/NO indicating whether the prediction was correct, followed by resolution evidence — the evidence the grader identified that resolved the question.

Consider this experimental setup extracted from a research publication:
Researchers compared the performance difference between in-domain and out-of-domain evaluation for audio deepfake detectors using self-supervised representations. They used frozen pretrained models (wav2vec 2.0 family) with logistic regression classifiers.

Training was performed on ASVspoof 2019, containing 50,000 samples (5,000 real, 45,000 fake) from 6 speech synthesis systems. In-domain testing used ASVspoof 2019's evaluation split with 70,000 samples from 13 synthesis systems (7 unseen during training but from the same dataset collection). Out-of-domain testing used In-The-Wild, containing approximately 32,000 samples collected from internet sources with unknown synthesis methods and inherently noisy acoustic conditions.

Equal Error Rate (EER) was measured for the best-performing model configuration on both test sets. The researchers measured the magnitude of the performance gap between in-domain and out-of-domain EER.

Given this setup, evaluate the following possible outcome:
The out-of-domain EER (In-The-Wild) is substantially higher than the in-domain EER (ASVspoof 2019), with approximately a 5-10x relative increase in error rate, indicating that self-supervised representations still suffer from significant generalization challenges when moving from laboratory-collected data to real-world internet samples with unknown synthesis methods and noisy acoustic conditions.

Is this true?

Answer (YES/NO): NO